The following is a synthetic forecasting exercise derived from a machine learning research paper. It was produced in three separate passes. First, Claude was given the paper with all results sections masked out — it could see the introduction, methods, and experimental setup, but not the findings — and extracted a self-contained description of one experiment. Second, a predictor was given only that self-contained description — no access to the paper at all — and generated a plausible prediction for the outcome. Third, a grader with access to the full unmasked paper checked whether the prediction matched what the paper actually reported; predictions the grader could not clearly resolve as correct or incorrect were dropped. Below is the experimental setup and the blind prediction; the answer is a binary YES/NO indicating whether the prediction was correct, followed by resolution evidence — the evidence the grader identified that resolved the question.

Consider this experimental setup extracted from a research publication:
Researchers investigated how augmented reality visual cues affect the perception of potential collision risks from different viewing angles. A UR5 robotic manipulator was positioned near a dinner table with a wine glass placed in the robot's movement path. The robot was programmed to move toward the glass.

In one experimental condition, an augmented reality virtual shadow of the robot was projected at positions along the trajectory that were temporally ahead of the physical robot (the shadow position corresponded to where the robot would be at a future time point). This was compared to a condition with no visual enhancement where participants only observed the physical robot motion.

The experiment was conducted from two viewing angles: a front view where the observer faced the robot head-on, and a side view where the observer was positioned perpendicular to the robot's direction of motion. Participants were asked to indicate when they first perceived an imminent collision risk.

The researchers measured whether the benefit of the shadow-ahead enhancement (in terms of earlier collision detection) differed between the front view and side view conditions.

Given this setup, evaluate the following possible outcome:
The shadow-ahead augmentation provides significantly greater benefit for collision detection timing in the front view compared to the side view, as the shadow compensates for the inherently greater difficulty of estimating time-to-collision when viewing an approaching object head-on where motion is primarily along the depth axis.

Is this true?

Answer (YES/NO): NO